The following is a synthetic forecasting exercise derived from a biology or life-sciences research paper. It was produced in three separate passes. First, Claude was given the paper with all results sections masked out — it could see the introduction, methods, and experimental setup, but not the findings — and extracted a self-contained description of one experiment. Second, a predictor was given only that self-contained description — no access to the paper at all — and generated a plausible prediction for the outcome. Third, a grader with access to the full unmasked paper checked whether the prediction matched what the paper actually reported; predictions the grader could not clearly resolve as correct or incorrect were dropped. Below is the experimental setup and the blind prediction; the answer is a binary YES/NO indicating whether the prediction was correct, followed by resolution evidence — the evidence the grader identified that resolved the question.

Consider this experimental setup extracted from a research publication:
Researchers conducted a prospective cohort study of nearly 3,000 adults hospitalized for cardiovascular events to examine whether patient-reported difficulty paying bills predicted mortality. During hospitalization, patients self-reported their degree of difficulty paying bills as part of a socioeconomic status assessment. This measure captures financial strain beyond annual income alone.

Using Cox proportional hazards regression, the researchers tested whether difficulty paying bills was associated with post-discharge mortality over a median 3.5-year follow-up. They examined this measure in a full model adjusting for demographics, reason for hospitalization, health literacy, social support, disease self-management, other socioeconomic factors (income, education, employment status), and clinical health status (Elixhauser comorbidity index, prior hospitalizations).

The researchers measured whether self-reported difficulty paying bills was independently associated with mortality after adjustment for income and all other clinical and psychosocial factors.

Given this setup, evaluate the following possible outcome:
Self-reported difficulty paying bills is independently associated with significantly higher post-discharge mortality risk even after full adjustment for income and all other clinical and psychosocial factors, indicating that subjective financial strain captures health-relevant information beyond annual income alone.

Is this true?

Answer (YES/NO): NO